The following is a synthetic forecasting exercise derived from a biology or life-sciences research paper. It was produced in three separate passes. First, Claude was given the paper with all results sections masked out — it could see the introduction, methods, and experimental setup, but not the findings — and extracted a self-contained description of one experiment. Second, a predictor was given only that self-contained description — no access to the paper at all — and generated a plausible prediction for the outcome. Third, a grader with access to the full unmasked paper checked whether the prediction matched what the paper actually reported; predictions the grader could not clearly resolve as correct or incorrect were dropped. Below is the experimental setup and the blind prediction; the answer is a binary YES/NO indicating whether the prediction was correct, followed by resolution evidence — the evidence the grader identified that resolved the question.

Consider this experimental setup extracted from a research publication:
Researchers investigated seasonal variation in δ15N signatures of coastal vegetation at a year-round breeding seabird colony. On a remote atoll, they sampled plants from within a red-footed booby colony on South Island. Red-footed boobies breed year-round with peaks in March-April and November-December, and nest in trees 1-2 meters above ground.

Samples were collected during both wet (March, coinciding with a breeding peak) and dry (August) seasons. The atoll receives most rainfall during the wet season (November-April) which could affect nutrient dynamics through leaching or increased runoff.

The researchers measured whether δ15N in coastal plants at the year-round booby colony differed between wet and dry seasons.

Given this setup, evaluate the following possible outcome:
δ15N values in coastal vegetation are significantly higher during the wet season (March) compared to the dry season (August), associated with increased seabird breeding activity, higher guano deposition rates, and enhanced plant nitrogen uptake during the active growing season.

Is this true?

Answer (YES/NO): NO